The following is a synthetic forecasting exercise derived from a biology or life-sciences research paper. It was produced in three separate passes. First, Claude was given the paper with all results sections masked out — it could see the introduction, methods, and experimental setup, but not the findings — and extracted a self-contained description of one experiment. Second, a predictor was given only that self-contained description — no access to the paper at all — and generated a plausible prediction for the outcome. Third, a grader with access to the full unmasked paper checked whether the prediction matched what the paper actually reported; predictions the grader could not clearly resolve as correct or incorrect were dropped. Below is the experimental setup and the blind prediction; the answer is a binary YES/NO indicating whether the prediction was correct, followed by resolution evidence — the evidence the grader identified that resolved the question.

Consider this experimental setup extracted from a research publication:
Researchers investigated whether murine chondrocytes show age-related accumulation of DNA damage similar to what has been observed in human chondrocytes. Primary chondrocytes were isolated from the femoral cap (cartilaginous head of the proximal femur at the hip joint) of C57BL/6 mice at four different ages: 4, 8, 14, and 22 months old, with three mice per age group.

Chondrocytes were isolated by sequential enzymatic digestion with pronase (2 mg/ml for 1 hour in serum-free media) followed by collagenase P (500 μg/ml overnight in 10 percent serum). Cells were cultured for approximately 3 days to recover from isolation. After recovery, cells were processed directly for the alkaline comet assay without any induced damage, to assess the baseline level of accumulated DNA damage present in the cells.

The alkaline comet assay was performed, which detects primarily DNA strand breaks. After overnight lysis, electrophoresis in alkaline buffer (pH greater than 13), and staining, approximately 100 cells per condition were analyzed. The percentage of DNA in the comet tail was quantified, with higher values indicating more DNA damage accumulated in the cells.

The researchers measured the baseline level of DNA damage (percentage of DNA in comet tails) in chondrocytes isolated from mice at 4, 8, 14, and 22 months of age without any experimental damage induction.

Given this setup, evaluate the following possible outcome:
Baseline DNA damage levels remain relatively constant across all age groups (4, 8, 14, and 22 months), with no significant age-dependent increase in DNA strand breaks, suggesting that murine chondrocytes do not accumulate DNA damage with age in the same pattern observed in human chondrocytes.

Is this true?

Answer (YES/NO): NO